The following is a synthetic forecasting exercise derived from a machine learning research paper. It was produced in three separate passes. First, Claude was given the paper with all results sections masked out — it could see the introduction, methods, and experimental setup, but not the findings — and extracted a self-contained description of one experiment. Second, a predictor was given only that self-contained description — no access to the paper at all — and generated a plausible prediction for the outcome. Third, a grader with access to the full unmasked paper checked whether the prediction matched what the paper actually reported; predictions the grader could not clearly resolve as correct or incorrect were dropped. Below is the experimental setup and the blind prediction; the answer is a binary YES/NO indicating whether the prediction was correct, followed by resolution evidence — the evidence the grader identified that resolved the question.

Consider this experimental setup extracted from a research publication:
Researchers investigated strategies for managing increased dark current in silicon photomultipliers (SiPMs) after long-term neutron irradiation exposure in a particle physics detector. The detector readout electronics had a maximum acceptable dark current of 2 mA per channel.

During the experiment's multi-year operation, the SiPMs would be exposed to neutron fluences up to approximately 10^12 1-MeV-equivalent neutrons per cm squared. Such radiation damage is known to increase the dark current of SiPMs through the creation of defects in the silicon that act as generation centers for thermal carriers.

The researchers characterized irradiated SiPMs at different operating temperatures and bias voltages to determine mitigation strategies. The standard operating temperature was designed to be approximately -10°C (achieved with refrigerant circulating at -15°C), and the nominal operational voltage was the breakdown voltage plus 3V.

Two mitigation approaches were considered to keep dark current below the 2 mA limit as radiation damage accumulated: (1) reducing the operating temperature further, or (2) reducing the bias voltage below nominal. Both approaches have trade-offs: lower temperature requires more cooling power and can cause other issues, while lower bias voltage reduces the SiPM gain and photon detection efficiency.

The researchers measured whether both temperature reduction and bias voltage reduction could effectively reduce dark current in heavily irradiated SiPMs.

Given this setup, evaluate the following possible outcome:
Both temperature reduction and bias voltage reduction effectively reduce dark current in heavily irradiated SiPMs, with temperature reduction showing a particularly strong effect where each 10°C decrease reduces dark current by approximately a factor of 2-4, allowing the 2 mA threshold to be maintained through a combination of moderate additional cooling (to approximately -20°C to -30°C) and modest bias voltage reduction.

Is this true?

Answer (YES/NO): NO